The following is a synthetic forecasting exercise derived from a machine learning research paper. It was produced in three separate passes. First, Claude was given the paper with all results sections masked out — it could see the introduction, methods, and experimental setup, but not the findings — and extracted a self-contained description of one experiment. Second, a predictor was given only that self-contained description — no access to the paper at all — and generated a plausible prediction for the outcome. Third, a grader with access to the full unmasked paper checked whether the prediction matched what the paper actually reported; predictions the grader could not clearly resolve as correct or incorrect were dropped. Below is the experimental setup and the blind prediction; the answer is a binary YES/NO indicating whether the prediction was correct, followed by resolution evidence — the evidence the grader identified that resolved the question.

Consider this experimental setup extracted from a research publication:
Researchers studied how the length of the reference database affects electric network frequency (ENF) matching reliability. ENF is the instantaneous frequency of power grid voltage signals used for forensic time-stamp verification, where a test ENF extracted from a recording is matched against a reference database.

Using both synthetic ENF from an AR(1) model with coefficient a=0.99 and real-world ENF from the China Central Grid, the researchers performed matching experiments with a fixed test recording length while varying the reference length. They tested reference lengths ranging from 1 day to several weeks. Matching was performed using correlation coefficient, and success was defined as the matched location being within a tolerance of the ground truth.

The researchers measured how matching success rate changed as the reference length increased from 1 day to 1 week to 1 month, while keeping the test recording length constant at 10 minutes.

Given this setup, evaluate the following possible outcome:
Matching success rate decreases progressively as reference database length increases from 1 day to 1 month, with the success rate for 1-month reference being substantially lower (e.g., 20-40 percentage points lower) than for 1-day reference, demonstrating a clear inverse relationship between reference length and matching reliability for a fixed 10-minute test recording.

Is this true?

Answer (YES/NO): NO